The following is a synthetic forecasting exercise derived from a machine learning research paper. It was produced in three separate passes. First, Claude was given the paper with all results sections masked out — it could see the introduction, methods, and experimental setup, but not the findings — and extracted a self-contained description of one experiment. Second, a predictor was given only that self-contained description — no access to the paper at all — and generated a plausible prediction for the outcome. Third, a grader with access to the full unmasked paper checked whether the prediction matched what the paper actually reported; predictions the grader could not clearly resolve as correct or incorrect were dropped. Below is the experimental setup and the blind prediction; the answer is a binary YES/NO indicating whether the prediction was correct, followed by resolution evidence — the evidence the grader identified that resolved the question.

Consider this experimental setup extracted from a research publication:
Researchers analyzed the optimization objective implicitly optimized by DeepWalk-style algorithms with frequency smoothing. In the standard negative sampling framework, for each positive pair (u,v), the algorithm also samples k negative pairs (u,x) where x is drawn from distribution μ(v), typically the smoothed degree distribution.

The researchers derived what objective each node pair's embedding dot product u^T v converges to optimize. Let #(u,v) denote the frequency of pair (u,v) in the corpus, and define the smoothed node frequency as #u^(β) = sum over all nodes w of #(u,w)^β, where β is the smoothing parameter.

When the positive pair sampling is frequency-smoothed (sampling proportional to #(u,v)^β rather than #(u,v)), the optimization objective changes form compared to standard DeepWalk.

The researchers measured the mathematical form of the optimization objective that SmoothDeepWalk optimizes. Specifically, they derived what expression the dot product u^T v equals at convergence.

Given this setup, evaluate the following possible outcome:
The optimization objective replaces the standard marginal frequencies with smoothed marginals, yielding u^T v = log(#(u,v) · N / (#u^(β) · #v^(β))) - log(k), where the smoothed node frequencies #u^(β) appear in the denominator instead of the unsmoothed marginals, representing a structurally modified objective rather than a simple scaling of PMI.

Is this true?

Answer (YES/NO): NO